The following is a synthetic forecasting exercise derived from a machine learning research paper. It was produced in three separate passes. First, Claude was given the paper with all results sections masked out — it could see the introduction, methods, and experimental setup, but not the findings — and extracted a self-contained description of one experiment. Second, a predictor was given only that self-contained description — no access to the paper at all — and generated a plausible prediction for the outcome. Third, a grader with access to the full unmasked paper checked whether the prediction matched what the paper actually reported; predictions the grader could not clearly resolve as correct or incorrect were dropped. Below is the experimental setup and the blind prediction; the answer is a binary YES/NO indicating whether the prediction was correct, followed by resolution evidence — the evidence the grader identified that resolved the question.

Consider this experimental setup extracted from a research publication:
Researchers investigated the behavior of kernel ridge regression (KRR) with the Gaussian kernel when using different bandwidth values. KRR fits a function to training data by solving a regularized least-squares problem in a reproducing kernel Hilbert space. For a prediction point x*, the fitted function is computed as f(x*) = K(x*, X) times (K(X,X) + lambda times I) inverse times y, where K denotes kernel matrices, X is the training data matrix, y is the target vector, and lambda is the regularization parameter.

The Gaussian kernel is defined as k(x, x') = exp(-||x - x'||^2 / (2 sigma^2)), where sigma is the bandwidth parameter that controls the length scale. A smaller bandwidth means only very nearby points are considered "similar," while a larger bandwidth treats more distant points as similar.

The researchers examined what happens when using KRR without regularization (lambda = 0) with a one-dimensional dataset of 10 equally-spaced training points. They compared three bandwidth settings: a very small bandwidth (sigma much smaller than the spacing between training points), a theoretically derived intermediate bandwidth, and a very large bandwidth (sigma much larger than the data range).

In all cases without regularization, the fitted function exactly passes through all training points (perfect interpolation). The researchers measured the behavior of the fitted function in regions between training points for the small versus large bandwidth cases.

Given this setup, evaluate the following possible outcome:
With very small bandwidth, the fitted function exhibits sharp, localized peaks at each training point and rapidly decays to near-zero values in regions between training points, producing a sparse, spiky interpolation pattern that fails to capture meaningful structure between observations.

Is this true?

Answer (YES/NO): YES